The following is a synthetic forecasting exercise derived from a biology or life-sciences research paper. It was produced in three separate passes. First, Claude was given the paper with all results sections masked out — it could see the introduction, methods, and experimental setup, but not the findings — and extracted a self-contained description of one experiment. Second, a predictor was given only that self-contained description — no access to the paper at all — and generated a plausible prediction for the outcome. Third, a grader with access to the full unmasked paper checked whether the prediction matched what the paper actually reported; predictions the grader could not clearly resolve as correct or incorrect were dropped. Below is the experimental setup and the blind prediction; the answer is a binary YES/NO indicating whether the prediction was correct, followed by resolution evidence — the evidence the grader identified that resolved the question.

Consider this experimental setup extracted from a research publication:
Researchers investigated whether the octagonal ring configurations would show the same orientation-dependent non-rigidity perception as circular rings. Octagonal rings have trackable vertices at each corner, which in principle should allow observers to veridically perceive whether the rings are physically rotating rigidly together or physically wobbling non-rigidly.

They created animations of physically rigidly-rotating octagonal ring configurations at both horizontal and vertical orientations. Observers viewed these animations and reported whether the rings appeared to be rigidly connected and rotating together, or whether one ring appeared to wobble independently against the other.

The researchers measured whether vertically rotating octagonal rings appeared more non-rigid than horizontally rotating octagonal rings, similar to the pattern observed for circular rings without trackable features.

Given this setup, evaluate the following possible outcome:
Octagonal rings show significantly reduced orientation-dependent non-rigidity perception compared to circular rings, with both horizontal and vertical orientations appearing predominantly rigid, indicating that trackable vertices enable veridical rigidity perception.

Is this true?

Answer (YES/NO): NO